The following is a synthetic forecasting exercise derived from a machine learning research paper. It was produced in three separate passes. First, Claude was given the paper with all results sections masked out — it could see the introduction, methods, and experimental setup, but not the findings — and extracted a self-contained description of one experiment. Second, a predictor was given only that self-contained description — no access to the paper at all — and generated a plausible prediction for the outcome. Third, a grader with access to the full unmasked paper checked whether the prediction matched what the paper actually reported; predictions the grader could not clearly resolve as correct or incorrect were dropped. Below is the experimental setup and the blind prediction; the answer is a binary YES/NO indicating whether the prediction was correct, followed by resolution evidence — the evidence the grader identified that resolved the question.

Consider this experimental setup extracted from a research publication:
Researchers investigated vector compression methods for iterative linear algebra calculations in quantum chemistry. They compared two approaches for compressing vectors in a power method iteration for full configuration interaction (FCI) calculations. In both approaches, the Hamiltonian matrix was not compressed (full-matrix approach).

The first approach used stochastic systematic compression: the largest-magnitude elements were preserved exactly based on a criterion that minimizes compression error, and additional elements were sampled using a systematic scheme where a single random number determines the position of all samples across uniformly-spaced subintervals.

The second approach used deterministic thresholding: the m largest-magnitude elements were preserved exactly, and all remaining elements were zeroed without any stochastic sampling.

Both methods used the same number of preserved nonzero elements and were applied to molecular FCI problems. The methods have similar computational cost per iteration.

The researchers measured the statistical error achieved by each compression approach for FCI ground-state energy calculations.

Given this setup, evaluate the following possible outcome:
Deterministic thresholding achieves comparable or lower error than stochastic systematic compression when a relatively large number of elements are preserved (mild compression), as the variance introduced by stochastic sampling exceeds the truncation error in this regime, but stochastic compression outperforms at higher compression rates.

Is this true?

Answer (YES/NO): NO